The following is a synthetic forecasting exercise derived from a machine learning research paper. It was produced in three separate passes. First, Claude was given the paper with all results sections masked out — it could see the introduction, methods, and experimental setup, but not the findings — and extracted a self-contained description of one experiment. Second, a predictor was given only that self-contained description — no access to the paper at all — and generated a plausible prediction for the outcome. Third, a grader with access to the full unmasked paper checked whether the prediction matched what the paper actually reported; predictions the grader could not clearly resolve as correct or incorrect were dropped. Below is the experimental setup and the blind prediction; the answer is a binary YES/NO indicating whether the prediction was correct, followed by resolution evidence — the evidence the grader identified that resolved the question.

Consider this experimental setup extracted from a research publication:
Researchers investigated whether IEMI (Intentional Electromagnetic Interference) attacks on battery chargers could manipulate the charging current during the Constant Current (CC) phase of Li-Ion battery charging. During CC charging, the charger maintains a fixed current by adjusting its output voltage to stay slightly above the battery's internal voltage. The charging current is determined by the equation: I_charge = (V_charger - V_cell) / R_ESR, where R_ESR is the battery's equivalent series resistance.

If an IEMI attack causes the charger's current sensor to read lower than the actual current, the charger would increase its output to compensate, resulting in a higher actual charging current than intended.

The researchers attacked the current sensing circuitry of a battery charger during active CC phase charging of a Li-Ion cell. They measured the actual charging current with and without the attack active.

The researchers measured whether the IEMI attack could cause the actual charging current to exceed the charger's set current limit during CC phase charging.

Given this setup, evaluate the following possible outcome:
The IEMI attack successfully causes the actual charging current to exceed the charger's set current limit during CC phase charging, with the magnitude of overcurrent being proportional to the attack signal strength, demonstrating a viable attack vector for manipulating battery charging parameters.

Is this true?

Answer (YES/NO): YES